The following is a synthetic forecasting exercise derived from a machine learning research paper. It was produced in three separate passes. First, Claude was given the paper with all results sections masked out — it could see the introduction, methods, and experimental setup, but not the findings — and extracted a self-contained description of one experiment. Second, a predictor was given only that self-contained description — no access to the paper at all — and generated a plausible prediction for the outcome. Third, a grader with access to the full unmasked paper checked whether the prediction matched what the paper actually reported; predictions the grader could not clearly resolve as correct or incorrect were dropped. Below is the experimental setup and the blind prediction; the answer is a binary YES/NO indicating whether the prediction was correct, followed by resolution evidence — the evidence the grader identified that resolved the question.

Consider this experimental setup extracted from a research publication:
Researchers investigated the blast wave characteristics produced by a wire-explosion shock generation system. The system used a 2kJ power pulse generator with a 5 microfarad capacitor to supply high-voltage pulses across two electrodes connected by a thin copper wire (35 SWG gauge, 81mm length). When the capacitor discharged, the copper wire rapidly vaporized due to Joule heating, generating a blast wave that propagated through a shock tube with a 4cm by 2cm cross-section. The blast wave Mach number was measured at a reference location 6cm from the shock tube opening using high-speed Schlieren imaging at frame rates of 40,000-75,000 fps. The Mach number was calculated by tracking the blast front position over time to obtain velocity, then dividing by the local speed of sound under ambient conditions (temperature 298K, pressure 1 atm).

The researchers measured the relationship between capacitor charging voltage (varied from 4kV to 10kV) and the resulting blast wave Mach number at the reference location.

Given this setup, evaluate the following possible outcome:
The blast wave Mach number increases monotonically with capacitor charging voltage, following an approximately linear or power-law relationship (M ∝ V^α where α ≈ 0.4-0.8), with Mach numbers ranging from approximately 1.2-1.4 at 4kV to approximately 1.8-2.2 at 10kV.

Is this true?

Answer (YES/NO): NO